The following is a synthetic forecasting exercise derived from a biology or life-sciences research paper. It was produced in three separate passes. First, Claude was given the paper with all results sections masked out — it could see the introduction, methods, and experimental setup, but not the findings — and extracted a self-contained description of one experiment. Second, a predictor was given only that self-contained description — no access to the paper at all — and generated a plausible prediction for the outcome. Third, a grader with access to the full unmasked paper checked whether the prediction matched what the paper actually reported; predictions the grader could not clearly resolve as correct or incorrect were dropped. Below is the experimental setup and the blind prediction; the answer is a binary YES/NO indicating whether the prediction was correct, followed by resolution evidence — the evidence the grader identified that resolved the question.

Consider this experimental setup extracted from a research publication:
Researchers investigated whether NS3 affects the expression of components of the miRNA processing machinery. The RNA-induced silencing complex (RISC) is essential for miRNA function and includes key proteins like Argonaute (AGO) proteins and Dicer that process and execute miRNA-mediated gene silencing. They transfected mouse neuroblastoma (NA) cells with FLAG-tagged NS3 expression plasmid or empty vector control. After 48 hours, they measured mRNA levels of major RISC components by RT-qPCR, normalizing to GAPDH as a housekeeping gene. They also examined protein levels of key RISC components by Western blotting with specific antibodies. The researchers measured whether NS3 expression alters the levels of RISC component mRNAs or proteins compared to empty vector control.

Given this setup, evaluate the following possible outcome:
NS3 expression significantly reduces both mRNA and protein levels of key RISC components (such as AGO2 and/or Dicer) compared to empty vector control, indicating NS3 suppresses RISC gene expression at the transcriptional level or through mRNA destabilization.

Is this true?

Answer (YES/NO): NO